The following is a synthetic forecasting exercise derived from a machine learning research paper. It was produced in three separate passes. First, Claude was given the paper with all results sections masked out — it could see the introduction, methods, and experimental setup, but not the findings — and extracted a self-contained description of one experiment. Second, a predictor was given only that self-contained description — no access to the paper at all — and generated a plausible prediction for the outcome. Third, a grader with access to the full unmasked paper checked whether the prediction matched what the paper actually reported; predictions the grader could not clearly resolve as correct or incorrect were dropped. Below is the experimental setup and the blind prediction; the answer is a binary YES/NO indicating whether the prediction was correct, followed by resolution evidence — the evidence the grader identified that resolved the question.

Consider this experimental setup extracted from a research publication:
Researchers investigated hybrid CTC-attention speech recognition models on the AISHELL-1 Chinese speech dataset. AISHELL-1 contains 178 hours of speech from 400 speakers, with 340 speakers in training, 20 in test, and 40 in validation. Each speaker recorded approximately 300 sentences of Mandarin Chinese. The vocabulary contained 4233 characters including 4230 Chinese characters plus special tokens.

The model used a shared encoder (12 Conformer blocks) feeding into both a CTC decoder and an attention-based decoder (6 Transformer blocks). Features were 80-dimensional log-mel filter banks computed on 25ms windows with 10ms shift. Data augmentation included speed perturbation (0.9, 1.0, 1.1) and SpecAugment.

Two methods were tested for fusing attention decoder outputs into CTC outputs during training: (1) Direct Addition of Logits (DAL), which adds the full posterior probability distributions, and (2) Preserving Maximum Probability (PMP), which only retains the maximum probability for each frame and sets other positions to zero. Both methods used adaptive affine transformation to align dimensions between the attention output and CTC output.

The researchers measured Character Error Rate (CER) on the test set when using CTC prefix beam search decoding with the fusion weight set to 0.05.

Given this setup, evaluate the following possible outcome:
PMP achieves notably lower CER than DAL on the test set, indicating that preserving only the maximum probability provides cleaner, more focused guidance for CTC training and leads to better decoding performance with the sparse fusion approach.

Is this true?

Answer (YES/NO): NO